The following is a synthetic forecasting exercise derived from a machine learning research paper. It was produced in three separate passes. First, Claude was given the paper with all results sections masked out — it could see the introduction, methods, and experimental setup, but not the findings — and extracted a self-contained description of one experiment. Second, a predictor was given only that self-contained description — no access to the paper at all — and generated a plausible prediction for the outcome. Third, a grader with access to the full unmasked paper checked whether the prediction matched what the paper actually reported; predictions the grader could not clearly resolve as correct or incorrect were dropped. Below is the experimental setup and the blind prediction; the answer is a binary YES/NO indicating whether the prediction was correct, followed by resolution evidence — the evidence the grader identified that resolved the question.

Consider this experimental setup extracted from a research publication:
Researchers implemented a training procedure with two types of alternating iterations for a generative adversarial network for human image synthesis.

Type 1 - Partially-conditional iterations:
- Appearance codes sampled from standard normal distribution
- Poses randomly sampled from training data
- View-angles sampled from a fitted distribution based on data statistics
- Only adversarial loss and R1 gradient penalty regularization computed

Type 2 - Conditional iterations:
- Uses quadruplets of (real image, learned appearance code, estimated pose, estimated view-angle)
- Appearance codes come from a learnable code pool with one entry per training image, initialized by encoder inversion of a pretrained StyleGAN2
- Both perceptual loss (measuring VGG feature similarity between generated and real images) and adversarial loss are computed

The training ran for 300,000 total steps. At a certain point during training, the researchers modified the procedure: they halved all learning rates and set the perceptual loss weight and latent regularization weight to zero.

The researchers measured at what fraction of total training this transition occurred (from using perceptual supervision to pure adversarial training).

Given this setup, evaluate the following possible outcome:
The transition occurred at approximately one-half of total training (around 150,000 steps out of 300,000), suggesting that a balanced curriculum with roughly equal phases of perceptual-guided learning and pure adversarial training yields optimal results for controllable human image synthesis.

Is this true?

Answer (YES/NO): NO